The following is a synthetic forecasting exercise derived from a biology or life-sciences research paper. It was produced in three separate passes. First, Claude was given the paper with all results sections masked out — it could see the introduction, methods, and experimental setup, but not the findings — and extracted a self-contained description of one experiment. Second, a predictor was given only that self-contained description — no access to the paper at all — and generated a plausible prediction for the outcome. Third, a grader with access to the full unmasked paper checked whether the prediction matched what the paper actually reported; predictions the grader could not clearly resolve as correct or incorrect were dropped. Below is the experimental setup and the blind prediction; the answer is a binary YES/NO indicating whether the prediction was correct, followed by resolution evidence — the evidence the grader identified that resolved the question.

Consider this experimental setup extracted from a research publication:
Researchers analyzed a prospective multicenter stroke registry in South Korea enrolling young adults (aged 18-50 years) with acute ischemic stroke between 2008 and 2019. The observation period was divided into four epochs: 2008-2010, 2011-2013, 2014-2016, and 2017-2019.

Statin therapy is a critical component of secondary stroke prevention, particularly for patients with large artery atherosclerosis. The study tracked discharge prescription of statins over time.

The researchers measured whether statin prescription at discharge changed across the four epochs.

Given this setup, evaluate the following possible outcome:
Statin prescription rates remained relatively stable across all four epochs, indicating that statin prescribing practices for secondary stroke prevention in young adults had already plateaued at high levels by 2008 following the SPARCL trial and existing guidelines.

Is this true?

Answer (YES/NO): NO